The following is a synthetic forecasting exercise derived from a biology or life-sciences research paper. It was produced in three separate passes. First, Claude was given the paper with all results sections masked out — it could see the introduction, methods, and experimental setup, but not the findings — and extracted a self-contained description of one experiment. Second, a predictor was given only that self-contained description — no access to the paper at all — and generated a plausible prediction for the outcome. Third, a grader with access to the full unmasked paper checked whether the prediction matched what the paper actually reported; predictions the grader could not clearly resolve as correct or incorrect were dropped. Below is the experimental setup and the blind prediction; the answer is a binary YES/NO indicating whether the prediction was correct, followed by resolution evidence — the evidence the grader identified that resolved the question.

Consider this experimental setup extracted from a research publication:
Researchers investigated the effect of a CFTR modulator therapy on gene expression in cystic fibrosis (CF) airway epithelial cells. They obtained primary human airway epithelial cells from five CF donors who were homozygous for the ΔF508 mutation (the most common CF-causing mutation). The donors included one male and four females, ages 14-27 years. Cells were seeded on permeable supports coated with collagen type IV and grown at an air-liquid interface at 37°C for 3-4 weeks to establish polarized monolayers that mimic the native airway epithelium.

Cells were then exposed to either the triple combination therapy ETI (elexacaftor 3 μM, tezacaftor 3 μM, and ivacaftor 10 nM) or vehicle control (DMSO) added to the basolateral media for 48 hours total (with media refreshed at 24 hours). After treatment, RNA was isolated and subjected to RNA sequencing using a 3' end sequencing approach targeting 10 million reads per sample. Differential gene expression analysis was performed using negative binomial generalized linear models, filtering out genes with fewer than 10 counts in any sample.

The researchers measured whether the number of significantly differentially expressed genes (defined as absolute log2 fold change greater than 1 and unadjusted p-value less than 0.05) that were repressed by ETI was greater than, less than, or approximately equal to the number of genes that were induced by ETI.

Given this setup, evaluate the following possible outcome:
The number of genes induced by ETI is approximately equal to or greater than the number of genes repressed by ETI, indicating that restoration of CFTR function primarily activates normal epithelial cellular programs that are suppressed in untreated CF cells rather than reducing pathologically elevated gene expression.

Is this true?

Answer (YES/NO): NO